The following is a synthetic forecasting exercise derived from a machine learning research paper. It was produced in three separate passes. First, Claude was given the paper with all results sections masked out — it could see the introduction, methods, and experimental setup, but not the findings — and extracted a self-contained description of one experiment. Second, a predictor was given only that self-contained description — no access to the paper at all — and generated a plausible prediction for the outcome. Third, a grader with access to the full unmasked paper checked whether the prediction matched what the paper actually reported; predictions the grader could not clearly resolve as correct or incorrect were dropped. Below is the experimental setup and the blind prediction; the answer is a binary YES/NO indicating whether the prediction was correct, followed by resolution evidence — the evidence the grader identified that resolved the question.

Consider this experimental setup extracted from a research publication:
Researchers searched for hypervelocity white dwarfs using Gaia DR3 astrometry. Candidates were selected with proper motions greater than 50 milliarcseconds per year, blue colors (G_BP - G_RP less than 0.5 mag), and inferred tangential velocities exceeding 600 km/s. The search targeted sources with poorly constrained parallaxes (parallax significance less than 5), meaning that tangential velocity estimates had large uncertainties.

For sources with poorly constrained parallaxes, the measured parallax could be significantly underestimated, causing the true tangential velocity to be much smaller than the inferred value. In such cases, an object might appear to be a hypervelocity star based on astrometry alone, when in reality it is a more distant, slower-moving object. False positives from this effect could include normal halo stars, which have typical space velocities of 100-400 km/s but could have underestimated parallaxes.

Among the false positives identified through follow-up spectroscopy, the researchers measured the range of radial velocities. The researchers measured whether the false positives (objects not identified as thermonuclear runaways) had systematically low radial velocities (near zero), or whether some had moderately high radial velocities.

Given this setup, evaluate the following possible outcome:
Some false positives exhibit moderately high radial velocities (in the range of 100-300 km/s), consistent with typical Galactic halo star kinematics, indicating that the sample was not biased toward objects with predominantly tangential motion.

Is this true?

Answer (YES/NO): YES